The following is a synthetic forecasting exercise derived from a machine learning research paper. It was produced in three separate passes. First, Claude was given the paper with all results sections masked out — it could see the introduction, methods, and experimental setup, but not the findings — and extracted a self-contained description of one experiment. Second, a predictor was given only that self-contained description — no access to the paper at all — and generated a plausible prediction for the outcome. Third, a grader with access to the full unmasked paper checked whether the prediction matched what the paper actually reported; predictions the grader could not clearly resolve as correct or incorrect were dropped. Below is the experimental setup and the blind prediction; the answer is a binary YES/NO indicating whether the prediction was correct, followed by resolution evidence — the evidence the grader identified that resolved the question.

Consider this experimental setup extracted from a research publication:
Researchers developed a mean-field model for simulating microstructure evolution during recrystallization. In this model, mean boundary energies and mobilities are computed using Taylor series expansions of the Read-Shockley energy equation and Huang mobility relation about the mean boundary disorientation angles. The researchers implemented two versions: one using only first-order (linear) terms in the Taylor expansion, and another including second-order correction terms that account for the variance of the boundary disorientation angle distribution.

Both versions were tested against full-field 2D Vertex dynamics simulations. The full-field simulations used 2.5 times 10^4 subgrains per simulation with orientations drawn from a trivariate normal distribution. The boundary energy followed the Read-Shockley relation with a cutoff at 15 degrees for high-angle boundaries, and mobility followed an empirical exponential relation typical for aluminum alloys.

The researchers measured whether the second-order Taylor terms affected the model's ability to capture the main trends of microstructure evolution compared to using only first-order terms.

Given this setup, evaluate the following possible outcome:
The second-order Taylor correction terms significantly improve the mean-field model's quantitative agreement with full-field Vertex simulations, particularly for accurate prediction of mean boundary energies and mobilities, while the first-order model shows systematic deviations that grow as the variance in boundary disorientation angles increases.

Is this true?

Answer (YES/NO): NO